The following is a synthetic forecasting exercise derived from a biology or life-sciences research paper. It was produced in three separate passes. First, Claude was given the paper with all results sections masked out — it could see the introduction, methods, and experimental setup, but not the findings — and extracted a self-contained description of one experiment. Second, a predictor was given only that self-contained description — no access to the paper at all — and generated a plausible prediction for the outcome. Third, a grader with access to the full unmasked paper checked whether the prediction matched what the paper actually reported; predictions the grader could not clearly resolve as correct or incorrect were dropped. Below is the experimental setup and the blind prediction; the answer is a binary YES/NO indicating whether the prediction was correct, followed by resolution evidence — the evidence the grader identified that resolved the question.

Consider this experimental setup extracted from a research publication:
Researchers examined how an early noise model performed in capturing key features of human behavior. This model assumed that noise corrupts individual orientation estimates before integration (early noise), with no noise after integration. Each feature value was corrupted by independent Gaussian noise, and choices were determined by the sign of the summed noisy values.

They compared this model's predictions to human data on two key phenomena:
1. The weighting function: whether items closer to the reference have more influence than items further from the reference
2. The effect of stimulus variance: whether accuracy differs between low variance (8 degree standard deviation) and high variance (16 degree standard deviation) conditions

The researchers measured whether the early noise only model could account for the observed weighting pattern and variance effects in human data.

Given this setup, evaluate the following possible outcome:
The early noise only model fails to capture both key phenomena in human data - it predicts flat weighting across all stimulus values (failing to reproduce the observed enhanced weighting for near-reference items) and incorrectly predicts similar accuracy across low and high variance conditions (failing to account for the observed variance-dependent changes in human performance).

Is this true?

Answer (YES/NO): YES